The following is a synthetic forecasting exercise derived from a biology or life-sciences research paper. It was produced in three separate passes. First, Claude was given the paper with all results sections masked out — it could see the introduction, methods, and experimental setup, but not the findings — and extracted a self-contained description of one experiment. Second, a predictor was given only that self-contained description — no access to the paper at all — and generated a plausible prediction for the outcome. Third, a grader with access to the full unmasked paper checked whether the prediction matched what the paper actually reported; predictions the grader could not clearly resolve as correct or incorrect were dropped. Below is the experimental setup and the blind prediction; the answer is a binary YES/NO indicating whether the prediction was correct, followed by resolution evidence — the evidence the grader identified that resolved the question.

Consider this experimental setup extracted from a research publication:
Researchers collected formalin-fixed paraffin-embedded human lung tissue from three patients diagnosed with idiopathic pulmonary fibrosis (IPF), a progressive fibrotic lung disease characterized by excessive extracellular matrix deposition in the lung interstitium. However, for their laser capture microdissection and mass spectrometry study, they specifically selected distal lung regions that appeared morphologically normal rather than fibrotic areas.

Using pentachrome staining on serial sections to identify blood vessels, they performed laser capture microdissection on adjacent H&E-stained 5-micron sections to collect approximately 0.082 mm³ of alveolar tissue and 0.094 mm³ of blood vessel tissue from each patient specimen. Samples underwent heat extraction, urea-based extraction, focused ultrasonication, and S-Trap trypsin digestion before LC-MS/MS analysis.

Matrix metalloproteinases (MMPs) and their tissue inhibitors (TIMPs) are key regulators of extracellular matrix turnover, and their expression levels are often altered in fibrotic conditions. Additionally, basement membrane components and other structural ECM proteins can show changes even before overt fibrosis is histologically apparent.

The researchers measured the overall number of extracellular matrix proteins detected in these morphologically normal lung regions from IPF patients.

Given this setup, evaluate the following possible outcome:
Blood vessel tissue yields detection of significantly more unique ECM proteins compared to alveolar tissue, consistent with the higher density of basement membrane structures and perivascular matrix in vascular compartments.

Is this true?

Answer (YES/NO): NO